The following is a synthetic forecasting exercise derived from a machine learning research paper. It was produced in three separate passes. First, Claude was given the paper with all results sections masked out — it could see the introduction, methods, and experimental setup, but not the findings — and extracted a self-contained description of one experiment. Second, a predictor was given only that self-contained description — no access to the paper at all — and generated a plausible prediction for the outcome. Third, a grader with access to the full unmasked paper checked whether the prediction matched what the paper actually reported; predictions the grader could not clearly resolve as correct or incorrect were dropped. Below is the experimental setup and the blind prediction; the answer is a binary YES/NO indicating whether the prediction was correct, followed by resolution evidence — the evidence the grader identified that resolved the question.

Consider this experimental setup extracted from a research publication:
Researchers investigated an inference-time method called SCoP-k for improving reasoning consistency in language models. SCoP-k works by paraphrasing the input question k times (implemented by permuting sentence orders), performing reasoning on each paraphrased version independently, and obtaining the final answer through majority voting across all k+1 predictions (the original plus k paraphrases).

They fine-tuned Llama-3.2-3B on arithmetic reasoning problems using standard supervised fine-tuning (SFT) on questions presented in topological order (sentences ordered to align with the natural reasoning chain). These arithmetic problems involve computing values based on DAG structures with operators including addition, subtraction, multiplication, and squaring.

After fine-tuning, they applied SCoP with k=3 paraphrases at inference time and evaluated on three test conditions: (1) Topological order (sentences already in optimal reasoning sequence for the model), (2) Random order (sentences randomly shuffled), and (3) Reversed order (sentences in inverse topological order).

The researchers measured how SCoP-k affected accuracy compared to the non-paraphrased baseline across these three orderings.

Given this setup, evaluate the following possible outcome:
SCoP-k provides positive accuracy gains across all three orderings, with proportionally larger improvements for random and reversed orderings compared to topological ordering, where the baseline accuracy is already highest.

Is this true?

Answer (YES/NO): NO